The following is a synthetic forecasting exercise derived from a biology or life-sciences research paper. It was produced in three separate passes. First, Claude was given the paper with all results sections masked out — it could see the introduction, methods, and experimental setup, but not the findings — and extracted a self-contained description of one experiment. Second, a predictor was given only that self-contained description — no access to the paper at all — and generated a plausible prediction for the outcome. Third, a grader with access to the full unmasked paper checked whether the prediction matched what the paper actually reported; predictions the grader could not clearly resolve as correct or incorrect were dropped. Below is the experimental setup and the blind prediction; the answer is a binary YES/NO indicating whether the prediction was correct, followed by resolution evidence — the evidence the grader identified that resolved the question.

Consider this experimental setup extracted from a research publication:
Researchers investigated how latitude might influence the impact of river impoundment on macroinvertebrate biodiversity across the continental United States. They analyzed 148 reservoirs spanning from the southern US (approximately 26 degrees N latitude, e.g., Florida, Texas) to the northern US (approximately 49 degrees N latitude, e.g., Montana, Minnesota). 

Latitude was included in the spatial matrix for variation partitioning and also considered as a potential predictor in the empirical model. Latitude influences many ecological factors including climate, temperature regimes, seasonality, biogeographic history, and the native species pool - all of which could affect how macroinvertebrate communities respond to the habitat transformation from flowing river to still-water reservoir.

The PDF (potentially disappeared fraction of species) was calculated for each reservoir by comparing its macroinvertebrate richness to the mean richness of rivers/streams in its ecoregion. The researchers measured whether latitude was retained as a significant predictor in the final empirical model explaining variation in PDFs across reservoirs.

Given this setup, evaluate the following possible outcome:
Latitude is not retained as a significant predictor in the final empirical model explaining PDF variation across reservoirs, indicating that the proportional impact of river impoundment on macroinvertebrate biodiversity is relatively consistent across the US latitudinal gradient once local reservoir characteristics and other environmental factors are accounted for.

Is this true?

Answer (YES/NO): YES